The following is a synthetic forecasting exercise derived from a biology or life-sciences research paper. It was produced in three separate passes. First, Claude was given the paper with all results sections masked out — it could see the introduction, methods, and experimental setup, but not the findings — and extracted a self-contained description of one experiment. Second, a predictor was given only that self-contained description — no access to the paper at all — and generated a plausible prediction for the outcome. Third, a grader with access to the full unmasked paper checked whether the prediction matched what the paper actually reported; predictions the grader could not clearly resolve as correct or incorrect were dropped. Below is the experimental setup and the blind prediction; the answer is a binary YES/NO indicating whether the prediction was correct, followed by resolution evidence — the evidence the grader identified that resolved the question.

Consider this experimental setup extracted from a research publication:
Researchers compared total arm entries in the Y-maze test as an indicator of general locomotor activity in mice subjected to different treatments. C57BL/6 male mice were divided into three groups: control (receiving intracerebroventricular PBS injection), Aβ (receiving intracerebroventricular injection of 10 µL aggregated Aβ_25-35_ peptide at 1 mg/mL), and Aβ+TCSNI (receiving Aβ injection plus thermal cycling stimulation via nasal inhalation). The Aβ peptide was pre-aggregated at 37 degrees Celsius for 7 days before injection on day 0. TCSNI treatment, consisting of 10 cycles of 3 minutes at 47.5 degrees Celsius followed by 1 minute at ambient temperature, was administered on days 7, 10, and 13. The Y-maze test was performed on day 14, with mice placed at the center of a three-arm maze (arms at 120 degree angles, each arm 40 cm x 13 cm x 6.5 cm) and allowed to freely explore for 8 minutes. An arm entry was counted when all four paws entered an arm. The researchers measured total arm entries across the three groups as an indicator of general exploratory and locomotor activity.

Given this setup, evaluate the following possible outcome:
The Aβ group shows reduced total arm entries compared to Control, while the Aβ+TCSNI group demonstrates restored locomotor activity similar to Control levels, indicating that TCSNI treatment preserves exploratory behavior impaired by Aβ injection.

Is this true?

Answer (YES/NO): NO